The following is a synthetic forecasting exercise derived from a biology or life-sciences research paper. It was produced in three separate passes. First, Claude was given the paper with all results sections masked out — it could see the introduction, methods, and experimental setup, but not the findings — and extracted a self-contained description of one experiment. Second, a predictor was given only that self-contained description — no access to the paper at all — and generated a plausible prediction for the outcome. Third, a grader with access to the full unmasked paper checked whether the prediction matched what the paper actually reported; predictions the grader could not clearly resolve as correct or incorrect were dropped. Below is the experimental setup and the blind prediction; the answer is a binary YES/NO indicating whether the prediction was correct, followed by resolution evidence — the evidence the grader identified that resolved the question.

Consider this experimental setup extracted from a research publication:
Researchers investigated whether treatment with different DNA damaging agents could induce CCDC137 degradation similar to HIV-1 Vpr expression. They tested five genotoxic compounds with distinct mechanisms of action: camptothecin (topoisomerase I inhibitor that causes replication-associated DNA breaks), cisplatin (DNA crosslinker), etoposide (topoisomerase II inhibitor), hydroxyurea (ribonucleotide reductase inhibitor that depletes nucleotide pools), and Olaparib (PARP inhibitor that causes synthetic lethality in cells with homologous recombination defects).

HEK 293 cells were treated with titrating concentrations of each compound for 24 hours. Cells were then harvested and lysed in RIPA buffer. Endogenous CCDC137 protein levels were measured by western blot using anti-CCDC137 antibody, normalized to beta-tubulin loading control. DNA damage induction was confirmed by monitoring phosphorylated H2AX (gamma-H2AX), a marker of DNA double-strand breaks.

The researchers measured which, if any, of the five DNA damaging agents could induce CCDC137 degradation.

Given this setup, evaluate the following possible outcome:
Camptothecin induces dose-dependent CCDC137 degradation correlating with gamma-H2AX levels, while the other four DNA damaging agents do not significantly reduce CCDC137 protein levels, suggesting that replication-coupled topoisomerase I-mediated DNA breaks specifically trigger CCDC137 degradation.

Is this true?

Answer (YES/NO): NO